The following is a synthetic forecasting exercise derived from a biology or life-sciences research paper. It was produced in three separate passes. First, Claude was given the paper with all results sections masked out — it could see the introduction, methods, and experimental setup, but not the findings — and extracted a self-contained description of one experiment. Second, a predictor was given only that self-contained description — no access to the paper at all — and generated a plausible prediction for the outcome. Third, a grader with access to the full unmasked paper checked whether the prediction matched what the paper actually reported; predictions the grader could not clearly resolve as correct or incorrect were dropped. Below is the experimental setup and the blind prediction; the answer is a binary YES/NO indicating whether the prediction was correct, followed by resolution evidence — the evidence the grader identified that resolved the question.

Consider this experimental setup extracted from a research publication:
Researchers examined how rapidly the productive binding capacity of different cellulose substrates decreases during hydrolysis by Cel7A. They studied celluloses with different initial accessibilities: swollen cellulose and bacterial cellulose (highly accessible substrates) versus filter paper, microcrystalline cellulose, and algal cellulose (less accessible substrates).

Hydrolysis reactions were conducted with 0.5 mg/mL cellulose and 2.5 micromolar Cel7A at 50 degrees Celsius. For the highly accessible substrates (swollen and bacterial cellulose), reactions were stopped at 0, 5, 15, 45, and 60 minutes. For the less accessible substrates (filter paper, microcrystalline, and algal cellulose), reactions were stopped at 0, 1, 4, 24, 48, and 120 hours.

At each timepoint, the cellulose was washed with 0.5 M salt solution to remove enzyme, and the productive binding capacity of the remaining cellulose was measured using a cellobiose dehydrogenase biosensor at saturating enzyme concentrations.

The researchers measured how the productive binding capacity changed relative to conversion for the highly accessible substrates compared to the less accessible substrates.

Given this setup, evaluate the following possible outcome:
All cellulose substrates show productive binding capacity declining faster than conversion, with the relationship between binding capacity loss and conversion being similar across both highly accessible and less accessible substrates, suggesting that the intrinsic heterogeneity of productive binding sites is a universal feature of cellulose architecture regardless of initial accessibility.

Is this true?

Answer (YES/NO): NO